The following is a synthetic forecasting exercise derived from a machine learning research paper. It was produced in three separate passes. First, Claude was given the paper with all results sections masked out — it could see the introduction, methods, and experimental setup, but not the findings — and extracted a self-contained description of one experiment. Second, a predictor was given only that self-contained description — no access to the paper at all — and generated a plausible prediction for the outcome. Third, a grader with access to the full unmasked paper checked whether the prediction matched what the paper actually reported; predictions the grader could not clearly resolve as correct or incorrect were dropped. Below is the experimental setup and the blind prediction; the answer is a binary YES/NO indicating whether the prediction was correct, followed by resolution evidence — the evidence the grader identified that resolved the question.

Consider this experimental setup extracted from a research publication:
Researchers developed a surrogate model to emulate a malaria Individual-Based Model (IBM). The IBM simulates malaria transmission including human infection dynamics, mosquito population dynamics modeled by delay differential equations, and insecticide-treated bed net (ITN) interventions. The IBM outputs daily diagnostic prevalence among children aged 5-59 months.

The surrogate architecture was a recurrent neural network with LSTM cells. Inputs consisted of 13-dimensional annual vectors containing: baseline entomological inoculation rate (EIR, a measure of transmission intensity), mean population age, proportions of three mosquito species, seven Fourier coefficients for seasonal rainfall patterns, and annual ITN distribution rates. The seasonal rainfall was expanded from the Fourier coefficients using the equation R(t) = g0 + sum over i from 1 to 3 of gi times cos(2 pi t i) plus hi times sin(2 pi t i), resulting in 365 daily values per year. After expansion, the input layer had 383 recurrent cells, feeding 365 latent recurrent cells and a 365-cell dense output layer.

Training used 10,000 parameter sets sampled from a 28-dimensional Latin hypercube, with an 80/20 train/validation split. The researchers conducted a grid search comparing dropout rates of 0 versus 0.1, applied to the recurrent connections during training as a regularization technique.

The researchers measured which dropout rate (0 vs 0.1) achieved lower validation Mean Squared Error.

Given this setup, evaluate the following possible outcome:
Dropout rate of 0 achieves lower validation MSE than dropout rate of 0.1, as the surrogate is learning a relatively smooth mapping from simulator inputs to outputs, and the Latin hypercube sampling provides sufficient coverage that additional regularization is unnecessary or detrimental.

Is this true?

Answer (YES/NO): YES